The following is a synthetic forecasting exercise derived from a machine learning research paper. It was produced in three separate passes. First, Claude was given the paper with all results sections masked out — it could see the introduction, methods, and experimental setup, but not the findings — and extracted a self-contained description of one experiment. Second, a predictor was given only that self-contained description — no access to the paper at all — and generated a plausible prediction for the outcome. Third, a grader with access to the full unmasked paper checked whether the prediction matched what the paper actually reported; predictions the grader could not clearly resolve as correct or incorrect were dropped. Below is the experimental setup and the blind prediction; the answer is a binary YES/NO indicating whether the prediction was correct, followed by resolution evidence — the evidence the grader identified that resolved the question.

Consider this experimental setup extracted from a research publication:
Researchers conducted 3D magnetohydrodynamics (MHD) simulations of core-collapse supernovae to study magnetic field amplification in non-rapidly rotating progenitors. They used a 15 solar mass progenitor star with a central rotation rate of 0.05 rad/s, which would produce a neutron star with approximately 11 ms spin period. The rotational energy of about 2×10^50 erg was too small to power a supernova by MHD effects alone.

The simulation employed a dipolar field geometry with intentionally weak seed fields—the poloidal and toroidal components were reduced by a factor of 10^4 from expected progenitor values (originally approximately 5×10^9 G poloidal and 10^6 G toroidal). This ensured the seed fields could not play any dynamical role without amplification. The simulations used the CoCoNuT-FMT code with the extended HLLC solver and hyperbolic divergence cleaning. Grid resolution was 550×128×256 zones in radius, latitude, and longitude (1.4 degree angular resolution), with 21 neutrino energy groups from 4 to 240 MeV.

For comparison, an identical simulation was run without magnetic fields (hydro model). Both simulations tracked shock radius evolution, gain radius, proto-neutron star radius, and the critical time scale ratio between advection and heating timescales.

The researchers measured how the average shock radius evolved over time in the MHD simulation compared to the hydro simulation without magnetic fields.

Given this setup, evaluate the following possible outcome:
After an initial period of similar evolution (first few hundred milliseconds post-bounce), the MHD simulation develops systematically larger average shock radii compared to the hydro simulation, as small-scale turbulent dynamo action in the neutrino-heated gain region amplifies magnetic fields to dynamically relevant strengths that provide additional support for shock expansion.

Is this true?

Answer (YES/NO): YES